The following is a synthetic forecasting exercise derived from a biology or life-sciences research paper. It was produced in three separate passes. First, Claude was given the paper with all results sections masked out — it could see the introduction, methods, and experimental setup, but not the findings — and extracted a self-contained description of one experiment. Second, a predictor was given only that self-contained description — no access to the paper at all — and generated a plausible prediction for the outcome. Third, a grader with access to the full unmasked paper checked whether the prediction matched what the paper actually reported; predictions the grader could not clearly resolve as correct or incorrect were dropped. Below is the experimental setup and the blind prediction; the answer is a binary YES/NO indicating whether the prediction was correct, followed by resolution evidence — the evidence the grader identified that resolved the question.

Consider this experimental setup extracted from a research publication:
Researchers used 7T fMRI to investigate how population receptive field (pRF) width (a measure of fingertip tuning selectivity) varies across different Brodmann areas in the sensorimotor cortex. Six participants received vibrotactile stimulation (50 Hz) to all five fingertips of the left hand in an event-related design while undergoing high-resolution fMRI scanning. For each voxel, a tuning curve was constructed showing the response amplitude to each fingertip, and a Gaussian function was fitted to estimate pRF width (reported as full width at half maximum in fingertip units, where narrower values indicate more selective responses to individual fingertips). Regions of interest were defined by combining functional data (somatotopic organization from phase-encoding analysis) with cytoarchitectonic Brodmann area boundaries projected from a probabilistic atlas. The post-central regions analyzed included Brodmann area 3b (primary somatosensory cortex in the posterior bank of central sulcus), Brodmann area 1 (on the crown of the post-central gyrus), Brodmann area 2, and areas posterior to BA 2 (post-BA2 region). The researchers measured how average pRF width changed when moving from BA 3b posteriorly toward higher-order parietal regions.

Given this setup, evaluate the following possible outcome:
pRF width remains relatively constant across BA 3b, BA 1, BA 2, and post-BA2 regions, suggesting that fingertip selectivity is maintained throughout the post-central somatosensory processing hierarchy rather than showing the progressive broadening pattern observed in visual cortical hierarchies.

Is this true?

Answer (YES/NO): NO